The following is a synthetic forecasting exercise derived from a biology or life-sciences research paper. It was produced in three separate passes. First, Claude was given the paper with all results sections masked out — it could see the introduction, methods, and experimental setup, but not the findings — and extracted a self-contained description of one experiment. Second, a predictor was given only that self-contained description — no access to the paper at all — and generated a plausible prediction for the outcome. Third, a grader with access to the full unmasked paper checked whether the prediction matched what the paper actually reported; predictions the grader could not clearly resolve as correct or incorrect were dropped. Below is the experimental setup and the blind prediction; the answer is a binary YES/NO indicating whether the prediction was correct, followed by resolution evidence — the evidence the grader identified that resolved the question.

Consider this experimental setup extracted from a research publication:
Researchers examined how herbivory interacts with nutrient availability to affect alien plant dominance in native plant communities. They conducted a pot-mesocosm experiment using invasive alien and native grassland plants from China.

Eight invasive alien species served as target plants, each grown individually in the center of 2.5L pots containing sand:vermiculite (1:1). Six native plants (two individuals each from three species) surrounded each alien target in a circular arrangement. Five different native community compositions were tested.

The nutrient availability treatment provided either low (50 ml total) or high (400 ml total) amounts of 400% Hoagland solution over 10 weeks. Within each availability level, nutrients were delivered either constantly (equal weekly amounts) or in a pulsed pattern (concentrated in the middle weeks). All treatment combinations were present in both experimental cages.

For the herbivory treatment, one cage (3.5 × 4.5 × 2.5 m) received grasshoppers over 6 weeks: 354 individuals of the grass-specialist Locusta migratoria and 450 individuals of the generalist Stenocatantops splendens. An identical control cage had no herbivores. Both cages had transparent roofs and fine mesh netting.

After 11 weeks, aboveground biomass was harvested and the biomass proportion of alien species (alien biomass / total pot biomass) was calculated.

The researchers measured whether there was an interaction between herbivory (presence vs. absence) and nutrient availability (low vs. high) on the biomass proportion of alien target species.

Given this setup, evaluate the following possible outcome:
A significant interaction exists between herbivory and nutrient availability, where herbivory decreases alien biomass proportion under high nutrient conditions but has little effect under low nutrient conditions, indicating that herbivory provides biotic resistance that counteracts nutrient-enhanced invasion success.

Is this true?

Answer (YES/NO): NO